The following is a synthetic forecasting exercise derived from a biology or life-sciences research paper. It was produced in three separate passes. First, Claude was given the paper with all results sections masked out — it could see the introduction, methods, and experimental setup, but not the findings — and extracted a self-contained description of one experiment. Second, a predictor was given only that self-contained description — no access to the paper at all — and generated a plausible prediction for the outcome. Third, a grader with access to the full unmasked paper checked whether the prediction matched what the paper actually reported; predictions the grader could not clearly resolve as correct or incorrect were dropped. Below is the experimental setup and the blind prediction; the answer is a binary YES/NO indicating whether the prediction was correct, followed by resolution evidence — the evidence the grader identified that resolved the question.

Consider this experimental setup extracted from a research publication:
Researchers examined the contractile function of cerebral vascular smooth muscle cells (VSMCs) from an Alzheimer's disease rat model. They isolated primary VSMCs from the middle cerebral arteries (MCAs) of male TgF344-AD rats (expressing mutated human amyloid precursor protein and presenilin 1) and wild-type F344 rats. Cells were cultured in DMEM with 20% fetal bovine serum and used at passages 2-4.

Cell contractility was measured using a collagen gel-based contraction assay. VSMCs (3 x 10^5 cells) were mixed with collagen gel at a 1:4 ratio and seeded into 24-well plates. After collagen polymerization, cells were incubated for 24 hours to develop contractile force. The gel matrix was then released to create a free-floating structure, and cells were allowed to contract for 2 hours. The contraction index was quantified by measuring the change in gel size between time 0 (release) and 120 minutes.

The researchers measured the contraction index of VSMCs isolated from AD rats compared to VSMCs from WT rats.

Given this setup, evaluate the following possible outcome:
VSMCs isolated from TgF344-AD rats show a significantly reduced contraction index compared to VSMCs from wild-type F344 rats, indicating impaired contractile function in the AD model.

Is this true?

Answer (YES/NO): YES